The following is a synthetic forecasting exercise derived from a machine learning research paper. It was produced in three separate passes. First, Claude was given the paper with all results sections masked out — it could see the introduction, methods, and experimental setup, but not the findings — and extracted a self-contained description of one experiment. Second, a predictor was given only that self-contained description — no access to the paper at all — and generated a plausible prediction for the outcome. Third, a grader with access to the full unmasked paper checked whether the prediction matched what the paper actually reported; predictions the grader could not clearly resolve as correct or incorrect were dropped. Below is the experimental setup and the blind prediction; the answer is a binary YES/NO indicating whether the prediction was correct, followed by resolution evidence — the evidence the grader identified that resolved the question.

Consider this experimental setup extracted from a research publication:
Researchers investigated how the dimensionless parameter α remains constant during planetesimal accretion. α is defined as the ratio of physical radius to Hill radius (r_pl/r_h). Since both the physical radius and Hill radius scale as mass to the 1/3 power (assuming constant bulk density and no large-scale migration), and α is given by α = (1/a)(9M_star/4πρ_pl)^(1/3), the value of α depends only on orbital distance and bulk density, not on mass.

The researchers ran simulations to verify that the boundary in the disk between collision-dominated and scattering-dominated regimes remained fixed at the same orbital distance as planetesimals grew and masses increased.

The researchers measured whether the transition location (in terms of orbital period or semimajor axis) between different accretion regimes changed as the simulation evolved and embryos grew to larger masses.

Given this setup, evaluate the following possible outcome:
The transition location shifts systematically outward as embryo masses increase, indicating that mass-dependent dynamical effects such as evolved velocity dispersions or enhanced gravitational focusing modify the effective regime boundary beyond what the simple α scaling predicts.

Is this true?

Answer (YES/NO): NO